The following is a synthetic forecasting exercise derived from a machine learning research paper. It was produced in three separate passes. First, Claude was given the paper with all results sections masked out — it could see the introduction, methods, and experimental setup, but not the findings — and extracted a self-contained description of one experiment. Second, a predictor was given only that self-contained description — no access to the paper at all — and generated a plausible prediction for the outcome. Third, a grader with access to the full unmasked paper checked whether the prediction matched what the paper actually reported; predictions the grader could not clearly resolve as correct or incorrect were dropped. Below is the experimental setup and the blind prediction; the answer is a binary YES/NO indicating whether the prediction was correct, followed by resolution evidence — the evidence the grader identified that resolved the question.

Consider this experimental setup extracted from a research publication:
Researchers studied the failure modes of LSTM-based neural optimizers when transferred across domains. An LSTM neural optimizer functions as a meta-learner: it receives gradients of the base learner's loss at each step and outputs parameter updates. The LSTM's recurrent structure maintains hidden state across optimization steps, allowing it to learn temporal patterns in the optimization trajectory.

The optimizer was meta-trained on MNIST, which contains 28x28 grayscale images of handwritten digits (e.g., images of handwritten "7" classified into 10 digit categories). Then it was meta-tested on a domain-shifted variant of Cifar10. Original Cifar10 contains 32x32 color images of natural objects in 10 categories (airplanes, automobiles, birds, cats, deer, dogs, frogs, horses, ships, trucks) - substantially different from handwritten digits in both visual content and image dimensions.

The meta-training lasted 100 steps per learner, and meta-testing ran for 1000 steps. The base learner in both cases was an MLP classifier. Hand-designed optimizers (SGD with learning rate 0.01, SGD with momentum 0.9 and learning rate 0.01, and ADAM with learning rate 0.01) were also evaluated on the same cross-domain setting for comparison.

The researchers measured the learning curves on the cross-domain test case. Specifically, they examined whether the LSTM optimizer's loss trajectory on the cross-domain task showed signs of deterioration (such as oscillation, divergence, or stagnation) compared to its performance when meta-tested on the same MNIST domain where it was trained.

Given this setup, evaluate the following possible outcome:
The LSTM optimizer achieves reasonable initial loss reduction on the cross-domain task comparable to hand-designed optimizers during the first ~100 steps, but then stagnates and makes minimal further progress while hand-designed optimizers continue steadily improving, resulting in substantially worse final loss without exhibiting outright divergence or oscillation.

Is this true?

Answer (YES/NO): NO